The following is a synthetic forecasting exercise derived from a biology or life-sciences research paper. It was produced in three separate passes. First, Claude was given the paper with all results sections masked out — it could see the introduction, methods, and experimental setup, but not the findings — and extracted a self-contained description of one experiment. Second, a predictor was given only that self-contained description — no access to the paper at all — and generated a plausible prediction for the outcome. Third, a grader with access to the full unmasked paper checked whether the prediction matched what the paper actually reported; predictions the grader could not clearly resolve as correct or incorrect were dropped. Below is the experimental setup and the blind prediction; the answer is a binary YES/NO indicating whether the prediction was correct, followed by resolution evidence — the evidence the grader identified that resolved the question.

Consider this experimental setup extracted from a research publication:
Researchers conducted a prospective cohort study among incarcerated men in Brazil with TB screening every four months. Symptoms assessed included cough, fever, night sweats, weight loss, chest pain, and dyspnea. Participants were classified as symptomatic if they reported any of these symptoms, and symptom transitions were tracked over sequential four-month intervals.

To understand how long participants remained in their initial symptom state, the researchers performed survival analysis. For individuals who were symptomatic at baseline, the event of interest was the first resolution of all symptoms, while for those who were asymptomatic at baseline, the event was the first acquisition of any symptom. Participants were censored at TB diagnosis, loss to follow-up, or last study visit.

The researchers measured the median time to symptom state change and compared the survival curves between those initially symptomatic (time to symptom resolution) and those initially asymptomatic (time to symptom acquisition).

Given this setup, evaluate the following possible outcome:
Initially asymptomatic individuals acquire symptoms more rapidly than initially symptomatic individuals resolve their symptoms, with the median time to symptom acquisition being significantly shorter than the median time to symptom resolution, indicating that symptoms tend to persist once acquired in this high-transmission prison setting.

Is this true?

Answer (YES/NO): NO